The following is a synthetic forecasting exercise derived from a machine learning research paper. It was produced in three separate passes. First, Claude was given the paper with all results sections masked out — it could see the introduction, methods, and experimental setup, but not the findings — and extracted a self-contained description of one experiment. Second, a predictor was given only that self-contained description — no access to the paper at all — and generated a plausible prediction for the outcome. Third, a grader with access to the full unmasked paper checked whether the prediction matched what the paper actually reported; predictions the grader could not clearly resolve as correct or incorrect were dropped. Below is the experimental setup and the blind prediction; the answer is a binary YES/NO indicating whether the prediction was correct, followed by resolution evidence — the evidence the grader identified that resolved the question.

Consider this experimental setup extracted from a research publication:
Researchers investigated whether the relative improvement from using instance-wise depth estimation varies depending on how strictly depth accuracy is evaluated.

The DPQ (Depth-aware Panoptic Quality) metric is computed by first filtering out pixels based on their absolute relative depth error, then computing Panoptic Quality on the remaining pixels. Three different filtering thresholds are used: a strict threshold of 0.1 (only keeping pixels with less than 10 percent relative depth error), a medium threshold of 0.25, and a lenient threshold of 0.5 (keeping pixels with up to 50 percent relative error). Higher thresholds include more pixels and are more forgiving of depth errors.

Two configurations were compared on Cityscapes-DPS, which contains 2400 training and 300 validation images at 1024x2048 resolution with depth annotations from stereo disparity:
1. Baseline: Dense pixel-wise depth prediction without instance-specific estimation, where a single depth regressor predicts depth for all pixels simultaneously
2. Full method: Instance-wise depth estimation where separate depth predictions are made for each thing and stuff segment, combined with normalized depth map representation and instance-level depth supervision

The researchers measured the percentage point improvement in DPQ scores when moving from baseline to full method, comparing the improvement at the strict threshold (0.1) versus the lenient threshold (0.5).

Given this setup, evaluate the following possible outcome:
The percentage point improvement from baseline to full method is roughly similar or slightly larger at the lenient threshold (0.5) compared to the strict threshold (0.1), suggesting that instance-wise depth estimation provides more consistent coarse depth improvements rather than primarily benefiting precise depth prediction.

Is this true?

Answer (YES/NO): NO